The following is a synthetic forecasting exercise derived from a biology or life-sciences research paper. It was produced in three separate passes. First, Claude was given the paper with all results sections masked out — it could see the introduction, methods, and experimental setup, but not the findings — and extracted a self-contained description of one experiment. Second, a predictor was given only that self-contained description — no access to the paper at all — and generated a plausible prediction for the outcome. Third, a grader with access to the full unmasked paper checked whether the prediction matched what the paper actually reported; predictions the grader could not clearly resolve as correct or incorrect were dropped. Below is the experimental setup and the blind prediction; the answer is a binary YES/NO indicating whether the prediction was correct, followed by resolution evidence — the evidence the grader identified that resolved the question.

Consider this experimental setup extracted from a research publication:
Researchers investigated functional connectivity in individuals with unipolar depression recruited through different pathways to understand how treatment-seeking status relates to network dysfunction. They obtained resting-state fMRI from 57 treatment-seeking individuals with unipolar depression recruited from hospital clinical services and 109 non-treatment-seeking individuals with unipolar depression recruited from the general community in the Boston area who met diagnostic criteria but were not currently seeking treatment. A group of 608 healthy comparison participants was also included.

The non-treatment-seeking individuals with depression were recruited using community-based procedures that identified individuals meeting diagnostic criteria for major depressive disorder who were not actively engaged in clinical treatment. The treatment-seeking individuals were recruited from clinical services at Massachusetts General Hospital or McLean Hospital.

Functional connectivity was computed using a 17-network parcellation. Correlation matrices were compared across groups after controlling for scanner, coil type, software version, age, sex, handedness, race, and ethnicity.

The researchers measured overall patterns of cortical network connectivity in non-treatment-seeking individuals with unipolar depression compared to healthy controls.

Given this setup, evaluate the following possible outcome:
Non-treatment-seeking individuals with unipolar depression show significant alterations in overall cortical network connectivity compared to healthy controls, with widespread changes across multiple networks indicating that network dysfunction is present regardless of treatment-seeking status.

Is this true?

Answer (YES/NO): NO